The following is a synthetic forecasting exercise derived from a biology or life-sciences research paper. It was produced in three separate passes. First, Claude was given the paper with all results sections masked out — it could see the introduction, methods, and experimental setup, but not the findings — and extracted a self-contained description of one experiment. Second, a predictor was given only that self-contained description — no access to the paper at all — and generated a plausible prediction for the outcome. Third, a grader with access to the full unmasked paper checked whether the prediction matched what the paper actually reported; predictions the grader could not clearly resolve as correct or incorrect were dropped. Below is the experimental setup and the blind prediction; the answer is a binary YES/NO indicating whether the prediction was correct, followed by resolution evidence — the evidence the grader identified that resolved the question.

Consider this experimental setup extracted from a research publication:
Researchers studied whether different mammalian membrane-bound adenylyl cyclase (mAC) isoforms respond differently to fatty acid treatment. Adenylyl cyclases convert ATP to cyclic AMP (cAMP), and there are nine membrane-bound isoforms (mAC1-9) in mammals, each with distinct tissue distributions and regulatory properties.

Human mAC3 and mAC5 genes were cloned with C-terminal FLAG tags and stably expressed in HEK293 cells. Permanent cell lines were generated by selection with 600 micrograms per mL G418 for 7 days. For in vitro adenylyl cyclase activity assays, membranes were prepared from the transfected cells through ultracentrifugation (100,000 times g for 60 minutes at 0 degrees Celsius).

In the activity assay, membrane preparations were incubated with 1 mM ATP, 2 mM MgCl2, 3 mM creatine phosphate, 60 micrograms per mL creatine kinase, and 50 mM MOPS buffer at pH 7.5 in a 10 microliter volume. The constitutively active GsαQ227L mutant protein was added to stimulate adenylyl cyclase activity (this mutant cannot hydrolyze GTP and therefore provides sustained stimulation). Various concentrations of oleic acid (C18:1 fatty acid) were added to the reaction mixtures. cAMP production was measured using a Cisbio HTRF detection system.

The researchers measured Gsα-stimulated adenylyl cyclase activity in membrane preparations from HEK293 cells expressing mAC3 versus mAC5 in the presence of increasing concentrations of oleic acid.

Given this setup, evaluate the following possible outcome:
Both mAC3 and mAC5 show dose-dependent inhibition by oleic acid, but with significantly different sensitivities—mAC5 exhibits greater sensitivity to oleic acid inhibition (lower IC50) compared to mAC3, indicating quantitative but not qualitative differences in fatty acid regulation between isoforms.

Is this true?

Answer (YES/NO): NO